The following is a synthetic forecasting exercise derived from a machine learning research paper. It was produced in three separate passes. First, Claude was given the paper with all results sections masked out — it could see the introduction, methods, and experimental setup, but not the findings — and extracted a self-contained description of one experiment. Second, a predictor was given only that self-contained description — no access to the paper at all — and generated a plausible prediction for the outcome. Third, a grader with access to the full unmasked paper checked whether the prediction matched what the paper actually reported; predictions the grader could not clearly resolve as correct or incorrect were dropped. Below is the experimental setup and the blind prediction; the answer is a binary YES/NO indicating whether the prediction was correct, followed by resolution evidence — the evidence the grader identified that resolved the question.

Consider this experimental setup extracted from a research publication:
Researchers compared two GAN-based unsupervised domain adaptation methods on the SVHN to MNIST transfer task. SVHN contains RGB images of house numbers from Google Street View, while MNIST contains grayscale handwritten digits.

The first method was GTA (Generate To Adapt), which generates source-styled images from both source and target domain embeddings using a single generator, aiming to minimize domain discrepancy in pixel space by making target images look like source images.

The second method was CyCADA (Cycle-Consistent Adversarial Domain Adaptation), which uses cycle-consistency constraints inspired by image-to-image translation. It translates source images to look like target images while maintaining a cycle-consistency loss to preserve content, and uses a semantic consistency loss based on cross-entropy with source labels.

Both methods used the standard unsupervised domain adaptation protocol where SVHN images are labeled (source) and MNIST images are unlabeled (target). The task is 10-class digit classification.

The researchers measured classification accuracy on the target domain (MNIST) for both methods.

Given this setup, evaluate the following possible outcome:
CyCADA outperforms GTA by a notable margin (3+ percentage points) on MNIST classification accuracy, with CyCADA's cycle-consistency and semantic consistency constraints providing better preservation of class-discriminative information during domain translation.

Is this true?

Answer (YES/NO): NO